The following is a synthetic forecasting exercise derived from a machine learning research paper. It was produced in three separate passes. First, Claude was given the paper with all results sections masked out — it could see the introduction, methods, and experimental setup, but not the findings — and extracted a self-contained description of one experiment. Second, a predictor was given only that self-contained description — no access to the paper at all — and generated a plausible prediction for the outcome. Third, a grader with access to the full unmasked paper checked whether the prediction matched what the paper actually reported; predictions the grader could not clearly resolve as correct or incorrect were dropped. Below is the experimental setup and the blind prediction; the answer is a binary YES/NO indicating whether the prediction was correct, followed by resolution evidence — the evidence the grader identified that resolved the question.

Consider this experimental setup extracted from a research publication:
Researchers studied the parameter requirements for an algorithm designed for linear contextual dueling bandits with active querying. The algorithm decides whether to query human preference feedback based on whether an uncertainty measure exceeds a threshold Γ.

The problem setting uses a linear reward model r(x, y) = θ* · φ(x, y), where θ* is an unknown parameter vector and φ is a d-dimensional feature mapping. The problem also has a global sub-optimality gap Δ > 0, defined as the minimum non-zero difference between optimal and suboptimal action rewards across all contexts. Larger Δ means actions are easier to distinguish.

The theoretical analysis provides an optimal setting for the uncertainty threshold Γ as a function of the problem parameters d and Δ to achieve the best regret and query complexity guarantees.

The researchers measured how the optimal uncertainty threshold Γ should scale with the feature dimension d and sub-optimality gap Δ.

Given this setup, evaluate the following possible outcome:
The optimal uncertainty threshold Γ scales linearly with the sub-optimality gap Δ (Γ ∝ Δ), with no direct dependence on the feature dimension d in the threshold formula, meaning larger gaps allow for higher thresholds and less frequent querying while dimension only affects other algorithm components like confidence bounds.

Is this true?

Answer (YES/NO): NO